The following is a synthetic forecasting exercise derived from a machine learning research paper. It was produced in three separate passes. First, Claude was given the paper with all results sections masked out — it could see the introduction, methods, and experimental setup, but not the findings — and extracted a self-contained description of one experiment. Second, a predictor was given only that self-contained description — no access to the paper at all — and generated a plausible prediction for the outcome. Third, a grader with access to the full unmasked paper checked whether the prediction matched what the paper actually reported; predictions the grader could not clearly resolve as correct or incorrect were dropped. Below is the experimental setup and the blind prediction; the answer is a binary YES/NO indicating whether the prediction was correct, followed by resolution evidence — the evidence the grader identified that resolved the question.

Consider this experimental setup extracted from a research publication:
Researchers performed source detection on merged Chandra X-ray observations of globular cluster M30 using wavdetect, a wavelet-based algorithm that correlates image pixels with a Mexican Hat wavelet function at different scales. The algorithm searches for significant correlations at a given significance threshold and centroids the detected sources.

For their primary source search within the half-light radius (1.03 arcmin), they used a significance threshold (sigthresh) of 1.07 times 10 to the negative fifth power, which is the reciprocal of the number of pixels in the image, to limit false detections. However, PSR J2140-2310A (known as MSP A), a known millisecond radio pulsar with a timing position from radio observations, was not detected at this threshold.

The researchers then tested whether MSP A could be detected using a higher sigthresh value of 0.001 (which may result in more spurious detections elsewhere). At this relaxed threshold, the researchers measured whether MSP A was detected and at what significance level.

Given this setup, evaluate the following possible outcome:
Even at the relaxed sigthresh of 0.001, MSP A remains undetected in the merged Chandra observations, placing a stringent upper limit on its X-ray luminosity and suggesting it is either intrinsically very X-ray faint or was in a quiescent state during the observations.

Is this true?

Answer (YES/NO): NO